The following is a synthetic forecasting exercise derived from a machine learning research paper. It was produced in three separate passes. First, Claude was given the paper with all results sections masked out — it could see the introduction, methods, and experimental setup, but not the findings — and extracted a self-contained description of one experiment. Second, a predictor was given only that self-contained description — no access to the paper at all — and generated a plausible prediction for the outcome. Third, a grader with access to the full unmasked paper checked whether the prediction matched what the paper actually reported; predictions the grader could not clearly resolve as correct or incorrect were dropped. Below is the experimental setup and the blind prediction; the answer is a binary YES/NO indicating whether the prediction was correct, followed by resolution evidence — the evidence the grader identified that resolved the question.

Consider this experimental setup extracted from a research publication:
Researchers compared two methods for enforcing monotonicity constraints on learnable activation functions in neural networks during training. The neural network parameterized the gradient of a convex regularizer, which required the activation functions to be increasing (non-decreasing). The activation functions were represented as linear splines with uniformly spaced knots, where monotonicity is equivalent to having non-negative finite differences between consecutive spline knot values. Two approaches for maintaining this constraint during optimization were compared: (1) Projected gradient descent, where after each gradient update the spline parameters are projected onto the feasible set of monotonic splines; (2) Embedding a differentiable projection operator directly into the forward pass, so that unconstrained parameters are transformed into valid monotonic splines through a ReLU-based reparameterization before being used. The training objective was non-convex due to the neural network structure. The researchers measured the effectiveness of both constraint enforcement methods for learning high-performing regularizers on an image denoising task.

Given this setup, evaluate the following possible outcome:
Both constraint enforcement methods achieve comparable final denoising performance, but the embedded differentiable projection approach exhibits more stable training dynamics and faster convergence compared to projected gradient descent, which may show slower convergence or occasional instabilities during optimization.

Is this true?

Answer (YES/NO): NO